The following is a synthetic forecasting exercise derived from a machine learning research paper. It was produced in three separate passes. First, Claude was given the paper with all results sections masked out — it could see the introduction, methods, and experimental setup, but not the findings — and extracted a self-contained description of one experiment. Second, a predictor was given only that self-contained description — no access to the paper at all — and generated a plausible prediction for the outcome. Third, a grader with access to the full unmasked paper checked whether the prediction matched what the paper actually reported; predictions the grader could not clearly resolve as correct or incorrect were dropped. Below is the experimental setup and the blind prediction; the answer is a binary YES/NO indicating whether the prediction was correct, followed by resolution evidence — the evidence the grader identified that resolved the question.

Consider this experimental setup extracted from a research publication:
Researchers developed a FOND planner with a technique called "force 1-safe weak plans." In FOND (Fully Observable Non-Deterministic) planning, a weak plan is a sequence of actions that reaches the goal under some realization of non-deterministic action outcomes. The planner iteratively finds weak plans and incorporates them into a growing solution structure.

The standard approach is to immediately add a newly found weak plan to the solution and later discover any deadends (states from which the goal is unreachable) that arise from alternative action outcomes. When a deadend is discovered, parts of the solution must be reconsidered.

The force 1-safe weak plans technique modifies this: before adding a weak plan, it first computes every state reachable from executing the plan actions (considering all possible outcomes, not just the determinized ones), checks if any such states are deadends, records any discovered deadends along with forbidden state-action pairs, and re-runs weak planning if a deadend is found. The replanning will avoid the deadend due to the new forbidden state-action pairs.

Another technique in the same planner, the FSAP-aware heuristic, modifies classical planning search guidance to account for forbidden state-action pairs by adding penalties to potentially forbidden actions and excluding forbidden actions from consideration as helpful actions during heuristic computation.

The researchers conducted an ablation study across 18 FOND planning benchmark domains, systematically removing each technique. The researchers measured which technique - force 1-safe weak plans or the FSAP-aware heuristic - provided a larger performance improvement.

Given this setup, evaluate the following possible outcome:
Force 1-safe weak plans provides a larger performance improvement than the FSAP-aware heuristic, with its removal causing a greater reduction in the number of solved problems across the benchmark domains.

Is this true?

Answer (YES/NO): NO